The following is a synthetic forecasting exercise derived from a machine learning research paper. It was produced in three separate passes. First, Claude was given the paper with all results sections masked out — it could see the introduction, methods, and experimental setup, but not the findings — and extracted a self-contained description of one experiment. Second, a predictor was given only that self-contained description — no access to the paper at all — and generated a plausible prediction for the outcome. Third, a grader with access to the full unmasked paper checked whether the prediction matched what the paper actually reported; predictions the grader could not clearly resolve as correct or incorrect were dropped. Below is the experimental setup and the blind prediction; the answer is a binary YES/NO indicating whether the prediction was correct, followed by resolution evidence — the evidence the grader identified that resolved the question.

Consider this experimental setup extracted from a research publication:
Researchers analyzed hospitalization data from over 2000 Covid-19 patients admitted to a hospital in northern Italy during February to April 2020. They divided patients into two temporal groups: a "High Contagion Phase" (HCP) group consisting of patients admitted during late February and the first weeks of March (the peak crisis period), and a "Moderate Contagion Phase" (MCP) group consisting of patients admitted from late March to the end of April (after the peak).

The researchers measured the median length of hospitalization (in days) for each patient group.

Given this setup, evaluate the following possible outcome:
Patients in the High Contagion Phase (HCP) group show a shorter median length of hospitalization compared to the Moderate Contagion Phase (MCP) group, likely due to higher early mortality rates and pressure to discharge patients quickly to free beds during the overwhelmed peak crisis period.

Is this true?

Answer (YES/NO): YES